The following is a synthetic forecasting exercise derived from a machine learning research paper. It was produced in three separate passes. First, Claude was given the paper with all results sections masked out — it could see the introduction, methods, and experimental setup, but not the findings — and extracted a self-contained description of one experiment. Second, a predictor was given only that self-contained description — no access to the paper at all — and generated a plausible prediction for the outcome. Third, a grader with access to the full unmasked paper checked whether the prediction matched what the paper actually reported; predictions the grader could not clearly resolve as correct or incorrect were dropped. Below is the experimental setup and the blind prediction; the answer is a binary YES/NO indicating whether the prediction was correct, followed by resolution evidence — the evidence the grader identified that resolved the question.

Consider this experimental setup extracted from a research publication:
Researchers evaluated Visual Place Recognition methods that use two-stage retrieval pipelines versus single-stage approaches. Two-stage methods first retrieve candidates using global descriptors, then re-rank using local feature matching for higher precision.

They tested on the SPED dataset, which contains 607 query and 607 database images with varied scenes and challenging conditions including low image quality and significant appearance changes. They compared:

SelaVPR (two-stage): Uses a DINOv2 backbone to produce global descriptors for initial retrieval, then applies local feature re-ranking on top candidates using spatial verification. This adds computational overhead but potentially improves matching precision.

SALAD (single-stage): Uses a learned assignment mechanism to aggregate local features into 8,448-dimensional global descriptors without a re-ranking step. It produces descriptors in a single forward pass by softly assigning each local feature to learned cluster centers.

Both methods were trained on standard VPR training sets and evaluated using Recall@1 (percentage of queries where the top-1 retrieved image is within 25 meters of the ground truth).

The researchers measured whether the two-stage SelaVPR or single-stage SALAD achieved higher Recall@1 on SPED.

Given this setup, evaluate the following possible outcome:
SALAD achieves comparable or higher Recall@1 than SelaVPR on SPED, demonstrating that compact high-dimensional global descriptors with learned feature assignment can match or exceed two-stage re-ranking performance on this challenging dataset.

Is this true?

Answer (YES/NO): YES